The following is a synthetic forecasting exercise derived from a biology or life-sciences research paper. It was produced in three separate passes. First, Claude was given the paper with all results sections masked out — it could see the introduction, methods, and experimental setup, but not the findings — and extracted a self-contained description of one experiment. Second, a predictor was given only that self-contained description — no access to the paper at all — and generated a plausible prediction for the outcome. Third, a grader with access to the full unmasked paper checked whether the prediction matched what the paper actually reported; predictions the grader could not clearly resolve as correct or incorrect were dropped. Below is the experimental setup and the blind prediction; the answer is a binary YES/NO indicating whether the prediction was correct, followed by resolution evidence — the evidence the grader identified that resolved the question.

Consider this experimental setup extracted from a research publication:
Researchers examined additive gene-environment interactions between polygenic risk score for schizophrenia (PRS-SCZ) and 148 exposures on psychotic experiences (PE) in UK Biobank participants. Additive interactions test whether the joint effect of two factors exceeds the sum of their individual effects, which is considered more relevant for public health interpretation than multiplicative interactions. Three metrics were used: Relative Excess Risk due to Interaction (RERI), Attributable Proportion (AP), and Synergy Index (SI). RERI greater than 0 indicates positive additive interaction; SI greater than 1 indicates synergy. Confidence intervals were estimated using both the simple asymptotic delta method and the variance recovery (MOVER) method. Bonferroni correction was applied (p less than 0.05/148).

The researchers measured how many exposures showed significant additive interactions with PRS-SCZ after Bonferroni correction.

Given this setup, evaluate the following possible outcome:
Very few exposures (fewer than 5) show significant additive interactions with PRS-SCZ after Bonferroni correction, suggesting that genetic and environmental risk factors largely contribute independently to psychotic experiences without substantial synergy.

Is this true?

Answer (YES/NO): NO